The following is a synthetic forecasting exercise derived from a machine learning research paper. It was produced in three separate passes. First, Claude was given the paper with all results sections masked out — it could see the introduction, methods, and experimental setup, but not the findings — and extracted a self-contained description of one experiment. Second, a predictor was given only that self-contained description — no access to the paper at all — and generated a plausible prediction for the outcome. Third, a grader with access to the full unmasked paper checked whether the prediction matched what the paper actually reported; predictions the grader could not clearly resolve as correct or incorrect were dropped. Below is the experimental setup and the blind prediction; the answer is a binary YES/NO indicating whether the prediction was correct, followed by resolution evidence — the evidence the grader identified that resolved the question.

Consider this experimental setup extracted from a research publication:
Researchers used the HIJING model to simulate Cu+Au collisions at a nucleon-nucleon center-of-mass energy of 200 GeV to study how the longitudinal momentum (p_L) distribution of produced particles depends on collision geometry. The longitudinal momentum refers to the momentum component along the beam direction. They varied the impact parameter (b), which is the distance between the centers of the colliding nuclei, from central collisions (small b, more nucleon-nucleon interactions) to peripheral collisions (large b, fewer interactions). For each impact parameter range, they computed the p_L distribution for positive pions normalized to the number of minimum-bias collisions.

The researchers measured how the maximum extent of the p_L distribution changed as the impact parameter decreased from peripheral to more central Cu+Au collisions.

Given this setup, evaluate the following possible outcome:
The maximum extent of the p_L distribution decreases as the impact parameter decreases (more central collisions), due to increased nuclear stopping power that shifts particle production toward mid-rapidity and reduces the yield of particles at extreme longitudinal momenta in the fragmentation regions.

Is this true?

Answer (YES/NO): NO